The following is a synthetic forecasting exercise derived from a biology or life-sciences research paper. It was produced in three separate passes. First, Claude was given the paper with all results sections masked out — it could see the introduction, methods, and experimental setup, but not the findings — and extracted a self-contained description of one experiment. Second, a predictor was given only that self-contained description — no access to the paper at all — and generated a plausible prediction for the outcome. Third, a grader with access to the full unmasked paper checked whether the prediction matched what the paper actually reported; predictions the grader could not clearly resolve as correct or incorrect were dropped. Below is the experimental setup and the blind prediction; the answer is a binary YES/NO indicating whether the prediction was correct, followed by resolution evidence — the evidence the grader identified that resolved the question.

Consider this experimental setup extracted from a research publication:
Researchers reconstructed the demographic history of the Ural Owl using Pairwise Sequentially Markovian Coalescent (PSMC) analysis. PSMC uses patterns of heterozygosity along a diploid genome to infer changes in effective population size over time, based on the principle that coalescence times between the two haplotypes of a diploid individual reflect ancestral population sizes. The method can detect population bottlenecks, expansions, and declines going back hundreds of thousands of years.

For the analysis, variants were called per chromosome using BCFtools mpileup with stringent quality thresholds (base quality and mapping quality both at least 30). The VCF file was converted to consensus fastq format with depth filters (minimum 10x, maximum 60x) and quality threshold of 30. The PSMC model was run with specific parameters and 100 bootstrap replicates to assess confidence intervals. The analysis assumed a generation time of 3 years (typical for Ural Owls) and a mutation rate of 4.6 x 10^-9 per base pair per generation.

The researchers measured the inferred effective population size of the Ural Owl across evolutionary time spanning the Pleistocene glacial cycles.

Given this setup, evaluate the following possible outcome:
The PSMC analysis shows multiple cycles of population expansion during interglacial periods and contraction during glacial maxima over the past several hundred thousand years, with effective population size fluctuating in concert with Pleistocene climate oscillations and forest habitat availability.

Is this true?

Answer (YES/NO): NO